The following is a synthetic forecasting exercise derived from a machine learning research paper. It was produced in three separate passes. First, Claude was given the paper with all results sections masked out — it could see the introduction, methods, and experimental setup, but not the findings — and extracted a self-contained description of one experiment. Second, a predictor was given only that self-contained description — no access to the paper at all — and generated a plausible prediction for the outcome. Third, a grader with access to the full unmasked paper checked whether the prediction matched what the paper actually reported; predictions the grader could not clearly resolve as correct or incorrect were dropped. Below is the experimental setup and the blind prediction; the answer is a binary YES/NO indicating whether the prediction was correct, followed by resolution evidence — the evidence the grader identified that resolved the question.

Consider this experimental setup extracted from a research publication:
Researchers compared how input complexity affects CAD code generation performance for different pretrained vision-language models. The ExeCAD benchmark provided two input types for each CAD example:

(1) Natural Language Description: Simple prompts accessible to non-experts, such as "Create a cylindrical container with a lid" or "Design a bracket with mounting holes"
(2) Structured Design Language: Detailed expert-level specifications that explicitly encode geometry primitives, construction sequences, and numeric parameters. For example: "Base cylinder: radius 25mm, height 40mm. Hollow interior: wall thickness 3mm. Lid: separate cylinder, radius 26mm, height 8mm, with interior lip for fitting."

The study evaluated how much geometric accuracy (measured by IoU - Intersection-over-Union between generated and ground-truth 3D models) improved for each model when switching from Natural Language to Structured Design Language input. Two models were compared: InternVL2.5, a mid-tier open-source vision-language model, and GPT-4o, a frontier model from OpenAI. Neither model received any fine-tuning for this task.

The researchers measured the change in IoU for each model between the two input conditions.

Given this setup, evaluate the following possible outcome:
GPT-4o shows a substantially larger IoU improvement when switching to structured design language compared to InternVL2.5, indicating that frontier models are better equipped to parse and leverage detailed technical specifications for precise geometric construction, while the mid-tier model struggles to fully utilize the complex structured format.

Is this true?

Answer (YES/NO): NO